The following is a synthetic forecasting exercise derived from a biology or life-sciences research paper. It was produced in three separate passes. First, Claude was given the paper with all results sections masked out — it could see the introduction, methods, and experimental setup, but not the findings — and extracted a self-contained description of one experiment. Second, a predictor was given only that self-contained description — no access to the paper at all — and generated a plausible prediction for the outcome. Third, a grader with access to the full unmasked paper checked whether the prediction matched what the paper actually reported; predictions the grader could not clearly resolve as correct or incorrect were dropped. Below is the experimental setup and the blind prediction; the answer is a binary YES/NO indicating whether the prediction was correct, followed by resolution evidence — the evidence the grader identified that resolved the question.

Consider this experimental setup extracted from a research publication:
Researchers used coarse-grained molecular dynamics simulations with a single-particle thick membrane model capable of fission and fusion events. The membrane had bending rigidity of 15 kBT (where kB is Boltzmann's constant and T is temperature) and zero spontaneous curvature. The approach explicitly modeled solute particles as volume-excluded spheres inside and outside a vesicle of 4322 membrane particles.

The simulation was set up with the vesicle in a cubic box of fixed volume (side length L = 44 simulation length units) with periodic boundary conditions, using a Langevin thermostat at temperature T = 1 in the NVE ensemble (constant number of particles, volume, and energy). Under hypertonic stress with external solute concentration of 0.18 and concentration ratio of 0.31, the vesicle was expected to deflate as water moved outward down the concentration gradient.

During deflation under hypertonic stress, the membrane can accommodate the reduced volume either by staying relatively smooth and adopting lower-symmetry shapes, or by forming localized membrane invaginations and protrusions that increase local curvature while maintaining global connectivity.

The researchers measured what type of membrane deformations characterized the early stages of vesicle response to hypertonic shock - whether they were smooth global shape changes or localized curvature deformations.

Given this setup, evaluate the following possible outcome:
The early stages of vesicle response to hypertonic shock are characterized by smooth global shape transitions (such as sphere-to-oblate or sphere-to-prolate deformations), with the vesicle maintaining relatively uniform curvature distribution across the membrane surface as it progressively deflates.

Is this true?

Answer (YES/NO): NO